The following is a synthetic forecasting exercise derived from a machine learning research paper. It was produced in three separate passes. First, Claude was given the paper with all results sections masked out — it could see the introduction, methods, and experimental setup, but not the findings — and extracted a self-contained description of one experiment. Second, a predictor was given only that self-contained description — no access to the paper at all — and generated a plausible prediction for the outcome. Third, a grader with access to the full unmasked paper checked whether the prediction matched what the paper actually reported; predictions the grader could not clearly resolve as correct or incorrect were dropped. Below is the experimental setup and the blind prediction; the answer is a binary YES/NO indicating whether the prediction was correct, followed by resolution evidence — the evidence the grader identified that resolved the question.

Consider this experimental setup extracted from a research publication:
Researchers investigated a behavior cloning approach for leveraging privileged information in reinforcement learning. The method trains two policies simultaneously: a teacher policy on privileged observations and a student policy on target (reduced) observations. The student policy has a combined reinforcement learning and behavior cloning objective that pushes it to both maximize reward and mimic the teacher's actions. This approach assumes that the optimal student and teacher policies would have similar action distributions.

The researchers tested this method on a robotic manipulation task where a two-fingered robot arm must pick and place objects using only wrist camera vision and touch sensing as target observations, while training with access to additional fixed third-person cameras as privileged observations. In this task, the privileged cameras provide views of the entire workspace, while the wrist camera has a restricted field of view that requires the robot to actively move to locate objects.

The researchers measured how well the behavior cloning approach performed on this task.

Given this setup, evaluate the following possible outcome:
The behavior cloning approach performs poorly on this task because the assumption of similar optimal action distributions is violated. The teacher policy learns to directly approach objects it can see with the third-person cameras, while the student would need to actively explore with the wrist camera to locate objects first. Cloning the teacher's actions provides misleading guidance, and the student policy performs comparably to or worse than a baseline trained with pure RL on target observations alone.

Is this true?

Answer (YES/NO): YES